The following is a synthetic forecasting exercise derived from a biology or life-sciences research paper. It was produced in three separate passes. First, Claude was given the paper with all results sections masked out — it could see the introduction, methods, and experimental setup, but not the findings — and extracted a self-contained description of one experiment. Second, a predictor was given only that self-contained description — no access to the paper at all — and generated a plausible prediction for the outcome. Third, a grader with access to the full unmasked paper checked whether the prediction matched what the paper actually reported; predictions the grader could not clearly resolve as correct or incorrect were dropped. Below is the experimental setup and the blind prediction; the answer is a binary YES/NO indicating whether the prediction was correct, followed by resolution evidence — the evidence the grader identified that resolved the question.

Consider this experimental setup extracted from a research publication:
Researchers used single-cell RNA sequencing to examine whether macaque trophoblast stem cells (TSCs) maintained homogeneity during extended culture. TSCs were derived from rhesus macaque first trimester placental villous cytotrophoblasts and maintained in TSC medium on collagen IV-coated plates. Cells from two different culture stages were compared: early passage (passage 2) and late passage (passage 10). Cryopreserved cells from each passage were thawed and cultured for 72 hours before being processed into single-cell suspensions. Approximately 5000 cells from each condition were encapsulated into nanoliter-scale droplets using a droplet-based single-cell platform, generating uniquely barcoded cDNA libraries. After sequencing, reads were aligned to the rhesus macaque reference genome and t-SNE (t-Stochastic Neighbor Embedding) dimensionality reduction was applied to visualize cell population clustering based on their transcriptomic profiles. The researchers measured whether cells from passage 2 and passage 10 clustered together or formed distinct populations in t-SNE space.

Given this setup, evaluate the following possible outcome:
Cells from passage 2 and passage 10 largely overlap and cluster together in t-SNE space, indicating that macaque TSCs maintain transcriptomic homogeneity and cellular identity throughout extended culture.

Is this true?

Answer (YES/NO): NO